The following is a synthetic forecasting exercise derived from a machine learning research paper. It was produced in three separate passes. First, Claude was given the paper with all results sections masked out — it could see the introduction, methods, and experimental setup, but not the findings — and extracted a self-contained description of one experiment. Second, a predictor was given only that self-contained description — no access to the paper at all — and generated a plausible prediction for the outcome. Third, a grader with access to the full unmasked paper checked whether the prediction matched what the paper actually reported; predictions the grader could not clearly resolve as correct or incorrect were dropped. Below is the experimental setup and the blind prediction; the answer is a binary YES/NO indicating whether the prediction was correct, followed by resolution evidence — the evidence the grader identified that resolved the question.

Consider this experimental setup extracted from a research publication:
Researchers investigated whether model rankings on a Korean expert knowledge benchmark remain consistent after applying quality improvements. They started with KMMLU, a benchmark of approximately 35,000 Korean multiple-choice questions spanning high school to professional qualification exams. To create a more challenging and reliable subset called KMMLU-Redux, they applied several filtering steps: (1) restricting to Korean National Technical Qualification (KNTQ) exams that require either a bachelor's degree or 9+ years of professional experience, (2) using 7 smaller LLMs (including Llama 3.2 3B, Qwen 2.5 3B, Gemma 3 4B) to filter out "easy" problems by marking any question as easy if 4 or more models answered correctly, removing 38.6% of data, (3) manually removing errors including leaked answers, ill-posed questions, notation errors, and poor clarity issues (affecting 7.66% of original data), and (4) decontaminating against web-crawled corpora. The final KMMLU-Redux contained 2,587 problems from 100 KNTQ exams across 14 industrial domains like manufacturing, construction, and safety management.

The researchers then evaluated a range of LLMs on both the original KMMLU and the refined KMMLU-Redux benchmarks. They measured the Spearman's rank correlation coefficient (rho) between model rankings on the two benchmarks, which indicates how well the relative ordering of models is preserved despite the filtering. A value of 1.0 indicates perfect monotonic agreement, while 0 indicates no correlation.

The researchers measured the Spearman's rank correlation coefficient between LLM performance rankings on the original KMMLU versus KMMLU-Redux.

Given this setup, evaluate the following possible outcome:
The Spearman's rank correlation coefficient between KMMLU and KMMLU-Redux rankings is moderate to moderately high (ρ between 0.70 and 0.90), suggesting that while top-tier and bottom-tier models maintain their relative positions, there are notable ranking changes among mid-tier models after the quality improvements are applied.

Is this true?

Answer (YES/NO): NO